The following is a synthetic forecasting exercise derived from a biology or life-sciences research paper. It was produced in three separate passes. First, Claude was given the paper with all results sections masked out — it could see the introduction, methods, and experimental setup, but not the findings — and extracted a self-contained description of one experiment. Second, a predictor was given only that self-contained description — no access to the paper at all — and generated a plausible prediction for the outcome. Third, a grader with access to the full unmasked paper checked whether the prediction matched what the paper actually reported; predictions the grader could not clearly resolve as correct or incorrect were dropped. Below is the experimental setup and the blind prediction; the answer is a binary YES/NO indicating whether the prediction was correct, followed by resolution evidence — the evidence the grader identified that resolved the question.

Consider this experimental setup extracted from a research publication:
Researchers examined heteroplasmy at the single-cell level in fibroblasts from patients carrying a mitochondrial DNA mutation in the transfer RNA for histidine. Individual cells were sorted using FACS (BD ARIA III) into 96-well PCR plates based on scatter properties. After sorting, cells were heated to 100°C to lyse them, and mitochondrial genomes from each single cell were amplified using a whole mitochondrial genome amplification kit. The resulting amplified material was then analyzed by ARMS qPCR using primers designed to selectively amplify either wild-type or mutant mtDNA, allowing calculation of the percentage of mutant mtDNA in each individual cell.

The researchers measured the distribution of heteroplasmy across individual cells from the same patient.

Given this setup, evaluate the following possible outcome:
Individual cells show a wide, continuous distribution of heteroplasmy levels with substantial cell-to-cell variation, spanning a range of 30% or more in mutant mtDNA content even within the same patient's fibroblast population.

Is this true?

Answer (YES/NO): YES